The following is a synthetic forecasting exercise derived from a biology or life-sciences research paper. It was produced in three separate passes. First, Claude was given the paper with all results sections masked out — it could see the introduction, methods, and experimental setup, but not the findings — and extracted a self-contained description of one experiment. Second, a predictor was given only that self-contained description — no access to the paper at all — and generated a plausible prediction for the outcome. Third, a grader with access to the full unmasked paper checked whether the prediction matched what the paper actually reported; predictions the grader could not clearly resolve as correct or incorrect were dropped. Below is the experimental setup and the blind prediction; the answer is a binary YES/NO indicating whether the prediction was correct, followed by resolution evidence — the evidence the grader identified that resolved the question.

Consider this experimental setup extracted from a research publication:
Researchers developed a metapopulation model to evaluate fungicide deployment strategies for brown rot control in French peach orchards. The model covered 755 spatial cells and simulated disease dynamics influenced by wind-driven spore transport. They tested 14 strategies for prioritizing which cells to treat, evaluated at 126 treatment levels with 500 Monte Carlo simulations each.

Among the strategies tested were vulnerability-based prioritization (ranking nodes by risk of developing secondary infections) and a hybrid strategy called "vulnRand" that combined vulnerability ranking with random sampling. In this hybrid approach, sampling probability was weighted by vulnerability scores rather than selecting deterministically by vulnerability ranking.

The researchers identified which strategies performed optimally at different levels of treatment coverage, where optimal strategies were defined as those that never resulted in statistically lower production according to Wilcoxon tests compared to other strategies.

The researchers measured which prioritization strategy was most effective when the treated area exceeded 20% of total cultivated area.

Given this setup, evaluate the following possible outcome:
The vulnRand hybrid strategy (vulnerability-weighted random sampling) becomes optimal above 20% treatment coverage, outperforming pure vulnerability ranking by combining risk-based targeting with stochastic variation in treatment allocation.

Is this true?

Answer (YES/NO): YES